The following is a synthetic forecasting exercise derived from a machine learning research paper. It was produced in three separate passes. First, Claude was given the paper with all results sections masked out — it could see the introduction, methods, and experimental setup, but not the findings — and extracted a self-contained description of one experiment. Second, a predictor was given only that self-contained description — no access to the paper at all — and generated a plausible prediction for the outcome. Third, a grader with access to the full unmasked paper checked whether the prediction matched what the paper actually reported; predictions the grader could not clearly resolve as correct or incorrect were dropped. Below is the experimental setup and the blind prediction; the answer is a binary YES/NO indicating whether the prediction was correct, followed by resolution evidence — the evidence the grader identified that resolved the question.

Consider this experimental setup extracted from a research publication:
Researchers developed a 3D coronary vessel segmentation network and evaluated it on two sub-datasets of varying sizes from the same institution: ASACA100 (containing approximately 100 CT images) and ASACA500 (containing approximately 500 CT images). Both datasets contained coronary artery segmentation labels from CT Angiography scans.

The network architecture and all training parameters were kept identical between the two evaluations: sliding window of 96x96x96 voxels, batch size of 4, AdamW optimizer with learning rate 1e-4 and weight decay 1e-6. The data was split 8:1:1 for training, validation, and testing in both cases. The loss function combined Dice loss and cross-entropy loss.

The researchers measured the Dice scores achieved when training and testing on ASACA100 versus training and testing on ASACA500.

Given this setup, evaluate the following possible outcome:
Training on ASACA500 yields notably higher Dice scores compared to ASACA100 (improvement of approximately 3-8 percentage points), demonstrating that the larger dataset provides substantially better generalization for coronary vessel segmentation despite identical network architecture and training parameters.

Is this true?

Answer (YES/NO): NO